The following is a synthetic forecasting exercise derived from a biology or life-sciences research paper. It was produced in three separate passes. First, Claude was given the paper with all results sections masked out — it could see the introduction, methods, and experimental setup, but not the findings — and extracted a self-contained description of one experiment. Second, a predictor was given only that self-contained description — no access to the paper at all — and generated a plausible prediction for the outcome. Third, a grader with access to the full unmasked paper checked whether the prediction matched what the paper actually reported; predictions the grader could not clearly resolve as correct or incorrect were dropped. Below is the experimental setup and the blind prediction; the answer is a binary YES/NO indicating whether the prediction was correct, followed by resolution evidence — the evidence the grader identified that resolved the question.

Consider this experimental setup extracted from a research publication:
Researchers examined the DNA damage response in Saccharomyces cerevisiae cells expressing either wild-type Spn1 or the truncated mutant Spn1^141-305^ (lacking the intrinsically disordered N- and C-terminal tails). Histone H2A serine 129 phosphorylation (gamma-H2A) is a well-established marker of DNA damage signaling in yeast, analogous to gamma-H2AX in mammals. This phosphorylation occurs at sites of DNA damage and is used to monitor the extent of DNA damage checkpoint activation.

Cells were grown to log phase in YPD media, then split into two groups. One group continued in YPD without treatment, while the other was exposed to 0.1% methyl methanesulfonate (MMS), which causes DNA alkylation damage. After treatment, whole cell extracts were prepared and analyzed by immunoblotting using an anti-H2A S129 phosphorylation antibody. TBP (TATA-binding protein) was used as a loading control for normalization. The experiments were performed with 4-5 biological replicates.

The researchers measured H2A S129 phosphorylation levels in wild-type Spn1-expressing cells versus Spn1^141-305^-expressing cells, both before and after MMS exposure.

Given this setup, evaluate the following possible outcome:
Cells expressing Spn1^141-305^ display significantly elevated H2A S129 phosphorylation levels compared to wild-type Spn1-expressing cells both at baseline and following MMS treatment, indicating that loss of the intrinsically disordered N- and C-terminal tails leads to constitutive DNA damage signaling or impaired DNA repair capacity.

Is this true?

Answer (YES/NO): NO